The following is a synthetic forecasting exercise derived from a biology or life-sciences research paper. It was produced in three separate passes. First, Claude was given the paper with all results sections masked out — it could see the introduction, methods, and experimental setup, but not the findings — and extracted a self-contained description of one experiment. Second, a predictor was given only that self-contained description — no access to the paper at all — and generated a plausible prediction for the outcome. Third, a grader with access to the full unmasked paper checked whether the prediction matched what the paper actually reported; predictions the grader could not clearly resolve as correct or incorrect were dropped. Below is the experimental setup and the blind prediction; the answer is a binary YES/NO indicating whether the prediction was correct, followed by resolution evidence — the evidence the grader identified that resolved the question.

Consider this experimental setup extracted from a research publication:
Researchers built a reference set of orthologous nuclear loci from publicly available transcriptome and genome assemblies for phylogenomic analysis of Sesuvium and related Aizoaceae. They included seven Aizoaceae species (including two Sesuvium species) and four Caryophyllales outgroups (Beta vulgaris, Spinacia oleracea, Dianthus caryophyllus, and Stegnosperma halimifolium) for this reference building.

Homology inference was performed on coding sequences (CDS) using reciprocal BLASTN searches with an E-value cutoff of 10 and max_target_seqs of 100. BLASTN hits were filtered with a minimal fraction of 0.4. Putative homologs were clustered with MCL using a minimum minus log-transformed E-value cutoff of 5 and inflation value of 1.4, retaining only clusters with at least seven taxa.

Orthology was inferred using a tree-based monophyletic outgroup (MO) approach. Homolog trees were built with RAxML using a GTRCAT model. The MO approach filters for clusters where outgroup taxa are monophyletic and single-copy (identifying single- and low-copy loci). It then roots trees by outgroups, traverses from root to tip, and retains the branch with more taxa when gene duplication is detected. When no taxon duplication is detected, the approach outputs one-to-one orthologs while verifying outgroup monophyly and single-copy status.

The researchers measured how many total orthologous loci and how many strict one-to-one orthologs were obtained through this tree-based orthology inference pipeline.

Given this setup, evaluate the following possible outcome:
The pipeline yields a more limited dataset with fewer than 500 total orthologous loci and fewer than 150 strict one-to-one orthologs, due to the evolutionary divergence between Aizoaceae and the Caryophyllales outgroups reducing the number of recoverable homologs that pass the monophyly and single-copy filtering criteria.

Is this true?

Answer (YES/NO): NO